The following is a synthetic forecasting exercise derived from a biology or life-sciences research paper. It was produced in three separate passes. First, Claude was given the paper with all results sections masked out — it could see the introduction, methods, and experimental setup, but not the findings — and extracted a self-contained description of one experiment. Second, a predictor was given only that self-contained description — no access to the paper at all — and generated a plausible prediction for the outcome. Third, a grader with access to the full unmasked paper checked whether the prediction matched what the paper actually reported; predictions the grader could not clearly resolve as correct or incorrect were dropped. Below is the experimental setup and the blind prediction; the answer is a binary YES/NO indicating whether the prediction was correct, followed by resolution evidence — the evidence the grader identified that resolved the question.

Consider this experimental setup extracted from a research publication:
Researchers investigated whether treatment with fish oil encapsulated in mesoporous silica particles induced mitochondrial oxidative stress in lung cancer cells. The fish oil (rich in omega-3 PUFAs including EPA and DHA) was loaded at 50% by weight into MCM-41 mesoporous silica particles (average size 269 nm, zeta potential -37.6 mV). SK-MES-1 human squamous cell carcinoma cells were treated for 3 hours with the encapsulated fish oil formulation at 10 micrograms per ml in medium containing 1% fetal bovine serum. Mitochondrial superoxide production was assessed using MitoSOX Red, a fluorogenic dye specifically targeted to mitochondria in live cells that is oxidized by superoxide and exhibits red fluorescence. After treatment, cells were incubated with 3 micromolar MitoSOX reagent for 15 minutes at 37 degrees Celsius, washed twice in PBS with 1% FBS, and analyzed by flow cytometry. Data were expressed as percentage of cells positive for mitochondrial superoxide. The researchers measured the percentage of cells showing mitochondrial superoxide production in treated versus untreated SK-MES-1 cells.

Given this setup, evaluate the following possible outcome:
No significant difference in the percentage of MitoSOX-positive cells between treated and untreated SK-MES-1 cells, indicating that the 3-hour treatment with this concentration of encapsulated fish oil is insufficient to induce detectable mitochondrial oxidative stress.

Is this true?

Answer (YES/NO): NO